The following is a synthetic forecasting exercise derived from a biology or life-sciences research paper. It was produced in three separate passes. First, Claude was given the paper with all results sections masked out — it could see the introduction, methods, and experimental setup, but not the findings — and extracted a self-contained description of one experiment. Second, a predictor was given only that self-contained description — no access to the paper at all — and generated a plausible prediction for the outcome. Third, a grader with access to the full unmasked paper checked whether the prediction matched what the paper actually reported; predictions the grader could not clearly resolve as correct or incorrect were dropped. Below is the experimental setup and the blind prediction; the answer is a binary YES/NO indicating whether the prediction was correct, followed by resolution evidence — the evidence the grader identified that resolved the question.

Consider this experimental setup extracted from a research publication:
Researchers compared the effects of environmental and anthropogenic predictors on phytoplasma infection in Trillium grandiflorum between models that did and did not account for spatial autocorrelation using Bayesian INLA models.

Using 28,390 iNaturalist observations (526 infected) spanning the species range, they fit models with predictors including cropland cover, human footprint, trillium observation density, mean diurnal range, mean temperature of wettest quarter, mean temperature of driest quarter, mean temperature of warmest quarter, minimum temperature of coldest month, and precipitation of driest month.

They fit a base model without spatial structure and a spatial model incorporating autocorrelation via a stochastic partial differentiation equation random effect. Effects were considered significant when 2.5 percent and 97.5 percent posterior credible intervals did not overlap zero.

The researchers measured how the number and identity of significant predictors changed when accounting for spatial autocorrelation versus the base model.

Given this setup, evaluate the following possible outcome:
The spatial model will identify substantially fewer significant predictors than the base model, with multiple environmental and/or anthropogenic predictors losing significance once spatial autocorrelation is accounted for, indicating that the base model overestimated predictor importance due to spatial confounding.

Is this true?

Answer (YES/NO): YES